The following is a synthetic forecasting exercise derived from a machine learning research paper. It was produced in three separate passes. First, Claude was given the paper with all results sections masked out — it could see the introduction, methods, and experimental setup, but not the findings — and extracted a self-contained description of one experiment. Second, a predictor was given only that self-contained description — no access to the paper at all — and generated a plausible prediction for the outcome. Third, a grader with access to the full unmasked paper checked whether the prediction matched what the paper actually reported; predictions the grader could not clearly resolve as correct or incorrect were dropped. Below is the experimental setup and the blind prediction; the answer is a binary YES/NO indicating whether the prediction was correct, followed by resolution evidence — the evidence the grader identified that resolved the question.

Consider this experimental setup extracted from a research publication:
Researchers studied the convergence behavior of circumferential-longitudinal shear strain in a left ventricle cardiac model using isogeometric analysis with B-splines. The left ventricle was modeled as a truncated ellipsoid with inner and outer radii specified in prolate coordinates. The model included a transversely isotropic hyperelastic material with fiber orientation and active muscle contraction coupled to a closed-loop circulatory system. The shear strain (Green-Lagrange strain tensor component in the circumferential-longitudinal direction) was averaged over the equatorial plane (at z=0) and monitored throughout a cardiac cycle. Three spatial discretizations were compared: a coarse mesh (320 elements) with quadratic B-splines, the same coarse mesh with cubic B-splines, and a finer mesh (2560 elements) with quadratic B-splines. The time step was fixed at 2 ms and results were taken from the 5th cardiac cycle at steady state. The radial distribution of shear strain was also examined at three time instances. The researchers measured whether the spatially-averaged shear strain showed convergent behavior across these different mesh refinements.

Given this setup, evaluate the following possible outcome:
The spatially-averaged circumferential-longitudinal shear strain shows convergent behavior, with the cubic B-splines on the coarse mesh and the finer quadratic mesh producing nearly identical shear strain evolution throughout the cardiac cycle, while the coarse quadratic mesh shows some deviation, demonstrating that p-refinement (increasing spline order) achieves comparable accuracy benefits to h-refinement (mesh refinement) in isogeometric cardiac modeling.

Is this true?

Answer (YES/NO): NO